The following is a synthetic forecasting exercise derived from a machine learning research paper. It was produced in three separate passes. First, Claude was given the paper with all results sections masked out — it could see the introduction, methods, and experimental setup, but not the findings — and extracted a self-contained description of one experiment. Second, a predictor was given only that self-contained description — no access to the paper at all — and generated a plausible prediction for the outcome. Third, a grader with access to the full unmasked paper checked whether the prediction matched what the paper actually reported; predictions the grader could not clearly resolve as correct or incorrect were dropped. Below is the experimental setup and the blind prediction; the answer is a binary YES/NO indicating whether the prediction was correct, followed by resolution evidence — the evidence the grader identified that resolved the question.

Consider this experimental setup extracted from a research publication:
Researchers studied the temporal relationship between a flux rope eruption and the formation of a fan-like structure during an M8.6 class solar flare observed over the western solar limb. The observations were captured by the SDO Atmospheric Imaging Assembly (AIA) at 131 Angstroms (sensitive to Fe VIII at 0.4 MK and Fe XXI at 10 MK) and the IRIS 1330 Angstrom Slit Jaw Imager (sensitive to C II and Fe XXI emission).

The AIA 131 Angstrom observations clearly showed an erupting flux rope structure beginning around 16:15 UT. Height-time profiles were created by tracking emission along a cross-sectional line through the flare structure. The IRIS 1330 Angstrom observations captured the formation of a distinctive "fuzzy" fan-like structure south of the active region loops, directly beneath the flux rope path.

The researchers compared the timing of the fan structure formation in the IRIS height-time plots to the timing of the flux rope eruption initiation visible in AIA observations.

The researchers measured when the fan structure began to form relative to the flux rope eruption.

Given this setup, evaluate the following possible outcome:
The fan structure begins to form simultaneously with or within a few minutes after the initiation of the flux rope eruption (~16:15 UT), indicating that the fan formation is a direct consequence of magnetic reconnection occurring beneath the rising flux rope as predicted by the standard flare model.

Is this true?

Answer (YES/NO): YES